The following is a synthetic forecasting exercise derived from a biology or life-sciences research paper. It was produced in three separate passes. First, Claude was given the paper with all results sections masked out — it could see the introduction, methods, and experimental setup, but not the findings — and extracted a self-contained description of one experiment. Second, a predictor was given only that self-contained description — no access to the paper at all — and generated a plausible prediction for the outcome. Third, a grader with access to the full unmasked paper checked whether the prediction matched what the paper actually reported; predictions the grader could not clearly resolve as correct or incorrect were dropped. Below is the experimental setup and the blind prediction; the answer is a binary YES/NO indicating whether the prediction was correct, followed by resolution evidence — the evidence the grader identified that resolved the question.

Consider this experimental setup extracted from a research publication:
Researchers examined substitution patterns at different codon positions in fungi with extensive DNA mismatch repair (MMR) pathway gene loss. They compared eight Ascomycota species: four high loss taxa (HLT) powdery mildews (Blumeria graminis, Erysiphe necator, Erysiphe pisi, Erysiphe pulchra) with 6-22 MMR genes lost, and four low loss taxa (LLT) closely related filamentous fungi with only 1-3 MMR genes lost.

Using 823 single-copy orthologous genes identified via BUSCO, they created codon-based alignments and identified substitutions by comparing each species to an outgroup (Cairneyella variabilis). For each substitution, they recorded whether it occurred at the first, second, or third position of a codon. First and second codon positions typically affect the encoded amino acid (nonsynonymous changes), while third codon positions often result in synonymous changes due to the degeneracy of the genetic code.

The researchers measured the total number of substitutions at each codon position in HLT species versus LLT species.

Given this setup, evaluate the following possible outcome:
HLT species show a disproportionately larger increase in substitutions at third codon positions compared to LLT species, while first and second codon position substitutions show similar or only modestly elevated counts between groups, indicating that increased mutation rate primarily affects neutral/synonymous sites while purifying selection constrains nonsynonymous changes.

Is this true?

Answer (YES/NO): NO